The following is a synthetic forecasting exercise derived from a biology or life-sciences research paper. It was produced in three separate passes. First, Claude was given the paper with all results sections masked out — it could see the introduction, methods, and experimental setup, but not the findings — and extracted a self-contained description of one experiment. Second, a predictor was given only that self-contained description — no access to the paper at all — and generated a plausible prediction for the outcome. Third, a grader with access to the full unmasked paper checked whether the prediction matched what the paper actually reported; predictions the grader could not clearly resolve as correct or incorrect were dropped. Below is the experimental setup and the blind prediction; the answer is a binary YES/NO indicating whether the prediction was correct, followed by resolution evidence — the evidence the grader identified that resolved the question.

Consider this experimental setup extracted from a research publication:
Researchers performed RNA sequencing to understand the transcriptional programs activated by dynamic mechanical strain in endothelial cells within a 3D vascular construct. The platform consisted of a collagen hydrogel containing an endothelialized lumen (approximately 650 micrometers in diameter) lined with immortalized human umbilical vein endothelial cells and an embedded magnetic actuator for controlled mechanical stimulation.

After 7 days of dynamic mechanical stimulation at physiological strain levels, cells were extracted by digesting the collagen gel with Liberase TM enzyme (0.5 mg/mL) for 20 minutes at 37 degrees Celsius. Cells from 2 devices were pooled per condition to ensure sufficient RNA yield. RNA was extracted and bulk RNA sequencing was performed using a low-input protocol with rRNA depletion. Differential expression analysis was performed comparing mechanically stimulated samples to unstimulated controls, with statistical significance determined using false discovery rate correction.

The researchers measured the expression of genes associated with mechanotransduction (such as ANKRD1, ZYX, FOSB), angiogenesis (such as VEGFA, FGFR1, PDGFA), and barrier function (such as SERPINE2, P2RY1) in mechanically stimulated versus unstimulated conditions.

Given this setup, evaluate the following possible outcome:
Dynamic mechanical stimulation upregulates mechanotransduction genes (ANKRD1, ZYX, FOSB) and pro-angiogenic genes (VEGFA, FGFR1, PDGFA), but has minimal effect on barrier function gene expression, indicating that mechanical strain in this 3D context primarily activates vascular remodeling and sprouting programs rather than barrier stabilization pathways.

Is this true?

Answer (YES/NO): NO